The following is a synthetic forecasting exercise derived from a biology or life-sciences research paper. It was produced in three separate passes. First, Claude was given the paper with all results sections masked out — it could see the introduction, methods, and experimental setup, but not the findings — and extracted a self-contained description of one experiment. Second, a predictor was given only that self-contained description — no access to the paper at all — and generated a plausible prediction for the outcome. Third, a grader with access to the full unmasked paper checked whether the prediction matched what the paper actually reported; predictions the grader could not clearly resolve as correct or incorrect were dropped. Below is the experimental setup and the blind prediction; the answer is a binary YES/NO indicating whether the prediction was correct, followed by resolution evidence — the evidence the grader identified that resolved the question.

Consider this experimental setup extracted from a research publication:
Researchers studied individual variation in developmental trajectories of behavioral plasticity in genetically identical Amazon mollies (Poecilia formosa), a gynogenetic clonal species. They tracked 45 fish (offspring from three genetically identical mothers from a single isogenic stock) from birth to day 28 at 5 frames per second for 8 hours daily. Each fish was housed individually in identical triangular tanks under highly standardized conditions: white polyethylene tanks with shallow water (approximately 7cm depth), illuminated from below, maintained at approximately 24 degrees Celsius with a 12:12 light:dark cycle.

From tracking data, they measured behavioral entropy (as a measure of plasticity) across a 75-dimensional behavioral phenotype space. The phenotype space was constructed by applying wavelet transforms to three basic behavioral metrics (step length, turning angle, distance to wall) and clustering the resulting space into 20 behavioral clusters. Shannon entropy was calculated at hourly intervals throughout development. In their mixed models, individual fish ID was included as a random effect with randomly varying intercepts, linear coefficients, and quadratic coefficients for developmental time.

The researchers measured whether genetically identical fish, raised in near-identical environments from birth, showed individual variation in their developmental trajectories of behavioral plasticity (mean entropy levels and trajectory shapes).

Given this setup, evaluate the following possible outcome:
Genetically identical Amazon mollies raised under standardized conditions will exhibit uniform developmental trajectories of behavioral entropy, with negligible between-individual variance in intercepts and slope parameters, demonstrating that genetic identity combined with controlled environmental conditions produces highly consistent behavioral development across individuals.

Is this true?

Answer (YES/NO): NO